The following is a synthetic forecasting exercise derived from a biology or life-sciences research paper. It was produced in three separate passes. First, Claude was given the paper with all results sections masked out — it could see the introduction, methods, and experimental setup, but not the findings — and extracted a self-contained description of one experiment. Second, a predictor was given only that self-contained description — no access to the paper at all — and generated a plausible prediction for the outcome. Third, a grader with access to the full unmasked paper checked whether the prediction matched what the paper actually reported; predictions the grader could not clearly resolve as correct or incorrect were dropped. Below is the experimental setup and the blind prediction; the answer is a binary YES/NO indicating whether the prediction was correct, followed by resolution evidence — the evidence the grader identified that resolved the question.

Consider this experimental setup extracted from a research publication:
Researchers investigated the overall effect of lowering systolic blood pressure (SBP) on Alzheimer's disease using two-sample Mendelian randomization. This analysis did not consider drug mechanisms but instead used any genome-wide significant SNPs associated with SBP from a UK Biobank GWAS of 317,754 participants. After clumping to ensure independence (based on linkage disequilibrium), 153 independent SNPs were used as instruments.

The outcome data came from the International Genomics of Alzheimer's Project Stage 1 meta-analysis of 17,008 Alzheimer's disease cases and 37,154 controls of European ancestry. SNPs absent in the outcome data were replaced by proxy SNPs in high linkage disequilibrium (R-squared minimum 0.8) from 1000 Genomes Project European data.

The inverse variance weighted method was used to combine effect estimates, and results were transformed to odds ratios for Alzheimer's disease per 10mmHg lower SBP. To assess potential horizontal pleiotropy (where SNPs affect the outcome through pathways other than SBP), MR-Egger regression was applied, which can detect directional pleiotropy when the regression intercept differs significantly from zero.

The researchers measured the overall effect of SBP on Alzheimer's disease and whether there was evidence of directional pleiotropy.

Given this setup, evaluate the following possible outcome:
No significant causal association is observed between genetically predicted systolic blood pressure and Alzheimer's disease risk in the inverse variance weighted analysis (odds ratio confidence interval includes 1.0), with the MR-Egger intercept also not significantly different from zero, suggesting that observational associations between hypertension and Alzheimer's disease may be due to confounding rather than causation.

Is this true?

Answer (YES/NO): YES